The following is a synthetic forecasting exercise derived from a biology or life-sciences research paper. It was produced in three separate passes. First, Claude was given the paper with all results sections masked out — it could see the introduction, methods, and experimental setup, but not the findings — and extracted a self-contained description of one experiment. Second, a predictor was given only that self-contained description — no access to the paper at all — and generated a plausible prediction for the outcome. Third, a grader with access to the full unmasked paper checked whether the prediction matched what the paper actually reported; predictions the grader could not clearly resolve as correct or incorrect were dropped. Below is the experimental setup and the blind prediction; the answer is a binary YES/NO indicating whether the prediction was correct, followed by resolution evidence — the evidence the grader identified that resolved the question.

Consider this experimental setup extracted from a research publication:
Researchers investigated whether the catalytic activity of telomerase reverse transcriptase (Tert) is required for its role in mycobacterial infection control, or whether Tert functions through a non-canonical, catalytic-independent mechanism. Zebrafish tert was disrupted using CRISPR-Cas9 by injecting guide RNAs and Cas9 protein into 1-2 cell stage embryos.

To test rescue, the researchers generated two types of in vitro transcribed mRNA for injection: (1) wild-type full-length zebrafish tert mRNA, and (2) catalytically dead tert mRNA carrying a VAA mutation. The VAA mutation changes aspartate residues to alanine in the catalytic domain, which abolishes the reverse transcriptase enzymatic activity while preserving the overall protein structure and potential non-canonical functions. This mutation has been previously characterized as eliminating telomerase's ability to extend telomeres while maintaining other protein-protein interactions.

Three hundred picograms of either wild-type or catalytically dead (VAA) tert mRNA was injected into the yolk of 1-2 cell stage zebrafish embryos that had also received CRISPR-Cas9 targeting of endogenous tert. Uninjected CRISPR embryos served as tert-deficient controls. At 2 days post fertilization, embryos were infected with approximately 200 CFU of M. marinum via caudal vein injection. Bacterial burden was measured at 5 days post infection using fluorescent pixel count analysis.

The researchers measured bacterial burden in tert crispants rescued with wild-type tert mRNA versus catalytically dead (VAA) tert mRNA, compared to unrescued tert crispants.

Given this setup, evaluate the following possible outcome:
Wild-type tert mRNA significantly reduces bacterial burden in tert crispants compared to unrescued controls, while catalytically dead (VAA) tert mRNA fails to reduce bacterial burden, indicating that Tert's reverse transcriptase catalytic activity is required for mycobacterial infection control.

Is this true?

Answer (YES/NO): NO